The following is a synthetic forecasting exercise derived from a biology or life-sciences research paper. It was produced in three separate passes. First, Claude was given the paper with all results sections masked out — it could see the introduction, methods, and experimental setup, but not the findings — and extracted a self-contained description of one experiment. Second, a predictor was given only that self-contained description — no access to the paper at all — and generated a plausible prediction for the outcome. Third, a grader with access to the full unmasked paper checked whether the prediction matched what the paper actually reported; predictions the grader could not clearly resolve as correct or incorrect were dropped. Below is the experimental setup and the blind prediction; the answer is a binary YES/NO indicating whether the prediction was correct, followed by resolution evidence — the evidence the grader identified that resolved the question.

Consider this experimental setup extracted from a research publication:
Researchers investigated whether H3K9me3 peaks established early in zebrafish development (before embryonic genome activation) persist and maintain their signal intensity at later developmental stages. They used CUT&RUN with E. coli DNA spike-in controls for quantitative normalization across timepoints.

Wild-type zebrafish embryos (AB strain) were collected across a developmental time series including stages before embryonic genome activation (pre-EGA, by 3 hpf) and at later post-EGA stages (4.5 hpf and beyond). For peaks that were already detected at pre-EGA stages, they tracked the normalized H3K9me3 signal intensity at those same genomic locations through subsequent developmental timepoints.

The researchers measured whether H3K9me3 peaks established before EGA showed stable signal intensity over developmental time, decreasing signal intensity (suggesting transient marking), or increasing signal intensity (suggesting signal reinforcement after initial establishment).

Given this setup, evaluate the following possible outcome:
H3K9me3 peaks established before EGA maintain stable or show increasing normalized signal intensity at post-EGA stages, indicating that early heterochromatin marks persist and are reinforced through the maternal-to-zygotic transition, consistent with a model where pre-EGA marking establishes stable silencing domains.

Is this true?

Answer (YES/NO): YES